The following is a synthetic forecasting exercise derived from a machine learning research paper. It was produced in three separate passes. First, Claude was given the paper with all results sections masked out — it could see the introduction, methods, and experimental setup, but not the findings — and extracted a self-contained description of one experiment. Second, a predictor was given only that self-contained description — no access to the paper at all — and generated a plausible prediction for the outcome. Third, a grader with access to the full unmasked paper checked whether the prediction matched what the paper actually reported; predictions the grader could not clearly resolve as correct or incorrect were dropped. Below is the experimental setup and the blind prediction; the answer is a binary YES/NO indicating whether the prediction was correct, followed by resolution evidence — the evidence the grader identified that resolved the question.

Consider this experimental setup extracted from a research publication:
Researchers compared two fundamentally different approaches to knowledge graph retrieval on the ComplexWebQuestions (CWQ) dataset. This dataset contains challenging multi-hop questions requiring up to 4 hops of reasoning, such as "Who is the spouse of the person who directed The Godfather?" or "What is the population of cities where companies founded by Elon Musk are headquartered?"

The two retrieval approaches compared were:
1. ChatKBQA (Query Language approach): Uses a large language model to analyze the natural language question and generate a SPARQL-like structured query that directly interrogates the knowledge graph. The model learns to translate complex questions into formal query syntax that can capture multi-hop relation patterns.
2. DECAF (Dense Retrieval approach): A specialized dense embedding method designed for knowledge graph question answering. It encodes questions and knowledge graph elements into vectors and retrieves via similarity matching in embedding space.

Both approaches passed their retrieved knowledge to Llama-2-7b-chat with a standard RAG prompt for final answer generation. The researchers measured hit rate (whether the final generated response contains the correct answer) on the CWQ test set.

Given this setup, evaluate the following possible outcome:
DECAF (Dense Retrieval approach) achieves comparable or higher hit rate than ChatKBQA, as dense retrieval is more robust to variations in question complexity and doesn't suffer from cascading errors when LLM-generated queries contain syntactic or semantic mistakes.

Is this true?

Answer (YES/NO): NO